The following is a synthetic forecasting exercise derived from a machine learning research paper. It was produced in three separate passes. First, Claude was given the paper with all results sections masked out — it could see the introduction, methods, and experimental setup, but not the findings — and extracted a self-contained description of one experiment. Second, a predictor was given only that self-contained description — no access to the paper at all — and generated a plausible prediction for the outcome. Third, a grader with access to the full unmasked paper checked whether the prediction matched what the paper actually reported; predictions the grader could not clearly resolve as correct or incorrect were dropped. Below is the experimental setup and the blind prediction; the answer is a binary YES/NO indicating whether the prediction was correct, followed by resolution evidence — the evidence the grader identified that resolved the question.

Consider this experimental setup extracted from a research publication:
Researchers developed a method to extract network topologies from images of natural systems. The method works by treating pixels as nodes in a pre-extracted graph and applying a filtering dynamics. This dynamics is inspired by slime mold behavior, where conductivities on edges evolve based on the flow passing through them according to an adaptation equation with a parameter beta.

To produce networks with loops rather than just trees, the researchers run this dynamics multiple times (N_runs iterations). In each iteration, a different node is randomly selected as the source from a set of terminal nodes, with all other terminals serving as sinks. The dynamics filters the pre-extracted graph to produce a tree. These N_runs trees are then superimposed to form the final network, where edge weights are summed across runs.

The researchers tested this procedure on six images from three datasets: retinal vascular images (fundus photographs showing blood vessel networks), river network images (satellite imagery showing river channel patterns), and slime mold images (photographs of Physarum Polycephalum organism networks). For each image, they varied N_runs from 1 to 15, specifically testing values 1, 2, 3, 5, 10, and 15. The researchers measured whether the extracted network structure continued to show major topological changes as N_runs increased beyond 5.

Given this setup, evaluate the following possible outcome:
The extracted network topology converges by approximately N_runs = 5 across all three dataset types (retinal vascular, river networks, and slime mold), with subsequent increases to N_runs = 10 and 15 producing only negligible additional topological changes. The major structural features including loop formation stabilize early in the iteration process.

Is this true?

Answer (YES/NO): YES